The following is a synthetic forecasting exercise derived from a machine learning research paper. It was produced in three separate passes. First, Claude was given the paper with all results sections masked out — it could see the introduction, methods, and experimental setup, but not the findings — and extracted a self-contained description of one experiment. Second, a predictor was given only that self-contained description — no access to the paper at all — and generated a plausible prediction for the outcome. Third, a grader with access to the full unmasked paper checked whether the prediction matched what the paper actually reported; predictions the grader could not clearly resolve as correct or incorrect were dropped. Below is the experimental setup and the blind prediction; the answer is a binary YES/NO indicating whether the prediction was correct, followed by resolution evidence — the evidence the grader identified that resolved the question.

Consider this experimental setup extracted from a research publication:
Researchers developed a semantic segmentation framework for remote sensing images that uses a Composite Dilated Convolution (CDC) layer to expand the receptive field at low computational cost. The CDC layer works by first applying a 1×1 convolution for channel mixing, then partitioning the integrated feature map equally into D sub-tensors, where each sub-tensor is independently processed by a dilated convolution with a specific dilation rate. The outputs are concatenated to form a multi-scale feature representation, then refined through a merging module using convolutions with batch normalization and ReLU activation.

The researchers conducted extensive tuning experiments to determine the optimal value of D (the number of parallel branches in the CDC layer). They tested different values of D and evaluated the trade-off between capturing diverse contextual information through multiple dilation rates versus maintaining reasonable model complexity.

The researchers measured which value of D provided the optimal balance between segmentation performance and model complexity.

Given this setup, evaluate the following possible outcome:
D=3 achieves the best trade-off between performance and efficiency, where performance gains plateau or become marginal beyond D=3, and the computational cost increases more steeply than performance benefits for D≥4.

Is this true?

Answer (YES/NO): YES